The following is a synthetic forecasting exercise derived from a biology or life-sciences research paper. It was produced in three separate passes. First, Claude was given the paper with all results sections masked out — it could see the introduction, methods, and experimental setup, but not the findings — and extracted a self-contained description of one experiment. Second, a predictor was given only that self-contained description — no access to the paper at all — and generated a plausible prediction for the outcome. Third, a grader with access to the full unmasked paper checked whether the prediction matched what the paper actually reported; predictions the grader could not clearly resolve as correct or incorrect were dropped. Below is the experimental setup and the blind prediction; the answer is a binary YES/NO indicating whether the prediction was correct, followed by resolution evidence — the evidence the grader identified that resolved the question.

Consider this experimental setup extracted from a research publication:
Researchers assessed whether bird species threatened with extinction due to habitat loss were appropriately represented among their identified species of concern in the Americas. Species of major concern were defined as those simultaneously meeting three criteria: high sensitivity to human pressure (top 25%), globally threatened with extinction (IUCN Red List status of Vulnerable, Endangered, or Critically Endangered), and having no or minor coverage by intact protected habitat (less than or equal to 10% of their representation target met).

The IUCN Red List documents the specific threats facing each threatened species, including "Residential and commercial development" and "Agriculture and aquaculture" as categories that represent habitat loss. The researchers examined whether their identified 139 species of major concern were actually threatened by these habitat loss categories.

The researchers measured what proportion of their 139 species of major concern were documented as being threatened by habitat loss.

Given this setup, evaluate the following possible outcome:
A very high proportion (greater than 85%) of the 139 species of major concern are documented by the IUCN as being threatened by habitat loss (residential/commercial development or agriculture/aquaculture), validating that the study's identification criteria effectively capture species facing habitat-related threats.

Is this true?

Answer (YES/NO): YES